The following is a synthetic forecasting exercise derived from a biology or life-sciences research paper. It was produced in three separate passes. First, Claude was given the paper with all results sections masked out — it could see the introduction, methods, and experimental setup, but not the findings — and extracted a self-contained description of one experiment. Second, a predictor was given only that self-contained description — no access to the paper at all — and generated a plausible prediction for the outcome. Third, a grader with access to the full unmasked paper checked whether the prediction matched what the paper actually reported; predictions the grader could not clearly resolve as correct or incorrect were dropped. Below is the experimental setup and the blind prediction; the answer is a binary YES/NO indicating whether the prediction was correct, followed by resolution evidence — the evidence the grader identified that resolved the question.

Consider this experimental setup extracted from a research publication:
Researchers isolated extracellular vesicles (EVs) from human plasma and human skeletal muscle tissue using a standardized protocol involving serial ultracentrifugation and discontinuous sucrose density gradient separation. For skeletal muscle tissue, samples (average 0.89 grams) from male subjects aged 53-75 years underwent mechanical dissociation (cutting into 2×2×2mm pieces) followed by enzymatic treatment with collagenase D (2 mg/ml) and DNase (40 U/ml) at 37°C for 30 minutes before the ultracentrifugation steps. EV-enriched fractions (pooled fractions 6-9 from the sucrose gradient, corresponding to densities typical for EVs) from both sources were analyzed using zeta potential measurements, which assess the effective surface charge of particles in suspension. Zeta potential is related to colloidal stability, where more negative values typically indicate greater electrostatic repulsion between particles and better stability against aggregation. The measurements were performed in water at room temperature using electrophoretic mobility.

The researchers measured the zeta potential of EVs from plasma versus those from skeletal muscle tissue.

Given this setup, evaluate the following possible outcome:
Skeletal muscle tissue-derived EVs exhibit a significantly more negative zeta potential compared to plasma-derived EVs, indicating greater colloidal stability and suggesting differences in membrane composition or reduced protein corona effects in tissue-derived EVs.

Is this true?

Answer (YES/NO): YES